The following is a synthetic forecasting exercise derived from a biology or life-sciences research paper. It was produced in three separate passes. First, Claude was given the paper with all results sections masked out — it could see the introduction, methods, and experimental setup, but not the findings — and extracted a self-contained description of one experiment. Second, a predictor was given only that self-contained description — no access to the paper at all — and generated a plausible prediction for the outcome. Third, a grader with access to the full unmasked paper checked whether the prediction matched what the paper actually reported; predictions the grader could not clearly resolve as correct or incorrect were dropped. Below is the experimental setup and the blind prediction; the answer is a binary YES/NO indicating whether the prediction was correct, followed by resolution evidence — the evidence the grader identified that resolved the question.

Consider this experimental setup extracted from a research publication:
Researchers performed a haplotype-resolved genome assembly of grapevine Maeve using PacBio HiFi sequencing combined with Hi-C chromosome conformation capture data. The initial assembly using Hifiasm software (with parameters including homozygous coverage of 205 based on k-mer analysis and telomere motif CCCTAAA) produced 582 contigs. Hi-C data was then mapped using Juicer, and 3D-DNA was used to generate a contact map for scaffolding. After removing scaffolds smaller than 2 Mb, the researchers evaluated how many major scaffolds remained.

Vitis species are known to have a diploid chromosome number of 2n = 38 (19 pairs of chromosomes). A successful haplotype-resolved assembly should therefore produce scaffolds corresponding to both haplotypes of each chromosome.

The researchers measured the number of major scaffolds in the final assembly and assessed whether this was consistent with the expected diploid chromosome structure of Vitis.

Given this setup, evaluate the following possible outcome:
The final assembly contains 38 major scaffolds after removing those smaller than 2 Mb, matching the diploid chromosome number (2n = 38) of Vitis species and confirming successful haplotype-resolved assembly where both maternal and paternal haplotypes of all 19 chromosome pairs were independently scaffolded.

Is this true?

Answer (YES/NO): YES